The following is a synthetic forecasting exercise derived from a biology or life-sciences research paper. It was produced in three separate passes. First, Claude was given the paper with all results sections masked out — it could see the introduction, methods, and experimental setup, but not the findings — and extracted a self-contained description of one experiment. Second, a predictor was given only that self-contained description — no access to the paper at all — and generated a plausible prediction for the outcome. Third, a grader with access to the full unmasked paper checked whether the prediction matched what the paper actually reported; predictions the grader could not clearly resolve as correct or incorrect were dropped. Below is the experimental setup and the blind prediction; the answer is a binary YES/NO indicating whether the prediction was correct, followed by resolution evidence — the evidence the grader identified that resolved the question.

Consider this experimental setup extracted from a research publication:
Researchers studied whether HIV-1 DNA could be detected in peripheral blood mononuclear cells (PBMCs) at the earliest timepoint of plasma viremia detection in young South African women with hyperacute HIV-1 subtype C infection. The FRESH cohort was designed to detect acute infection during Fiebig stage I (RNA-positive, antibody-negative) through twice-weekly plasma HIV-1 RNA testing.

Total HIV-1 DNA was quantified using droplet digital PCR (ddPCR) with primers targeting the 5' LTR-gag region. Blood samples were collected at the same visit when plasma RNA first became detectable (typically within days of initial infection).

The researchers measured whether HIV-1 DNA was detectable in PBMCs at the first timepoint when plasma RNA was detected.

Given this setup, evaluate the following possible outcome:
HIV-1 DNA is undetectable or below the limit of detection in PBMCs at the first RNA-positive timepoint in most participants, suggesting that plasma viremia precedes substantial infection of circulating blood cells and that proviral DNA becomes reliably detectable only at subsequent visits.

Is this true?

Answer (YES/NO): NO